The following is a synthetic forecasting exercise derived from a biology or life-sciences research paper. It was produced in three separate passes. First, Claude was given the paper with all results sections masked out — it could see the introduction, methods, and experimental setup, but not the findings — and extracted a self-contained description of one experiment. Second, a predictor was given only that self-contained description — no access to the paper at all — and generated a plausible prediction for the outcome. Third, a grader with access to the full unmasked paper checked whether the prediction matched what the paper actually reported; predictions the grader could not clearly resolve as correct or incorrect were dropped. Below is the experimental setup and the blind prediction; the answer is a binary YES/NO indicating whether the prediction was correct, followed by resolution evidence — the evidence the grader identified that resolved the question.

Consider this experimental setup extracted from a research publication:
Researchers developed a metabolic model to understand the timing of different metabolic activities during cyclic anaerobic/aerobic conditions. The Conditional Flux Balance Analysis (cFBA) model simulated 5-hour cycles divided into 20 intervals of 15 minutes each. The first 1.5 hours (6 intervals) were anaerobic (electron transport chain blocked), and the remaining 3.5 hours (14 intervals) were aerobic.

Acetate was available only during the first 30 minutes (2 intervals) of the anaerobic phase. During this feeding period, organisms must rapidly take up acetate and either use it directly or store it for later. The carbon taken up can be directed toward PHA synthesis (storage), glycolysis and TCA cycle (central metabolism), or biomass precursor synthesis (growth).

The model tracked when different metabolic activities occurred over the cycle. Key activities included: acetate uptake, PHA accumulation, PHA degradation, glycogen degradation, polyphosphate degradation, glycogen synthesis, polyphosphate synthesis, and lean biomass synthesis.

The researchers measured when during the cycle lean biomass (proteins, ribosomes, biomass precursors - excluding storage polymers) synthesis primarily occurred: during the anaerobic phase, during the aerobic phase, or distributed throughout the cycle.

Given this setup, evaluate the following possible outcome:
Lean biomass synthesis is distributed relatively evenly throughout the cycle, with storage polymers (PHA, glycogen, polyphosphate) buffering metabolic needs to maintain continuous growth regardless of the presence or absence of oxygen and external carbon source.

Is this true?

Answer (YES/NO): NO